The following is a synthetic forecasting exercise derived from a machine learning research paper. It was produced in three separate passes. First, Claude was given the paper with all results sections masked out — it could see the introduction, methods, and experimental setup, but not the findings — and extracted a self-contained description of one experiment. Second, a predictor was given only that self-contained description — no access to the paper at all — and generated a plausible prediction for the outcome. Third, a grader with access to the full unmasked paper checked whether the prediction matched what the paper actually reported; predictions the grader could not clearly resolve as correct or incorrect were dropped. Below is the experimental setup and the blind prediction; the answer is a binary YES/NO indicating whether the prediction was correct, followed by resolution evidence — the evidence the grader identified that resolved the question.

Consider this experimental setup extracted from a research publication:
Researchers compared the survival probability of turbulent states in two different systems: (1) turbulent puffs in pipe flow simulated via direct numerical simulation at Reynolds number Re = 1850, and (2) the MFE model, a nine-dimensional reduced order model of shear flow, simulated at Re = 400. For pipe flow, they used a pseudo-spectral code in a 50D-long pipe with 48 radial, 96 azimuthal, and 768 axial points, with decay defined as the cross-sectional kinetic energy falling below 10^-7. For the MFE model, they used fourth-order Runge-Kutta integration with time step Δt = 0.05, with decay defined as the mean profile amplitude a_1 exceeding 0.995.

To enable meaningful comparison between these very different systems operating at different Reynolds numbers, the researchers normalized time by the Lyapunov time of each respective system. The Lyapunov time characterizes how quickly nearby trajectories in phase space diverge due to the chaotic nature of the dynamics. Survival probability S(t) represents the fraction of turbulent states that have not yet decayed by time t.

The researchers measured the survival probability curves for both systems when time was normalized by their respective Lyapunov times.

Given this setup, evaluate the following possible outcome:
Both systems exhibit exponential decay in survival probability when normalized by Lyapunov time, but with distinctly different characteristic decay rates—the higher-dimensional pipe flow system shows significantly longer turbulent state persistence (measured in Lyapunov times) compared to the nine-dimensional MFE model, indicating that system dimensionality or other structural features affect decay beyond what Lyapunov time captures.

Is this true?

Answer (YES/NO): NO